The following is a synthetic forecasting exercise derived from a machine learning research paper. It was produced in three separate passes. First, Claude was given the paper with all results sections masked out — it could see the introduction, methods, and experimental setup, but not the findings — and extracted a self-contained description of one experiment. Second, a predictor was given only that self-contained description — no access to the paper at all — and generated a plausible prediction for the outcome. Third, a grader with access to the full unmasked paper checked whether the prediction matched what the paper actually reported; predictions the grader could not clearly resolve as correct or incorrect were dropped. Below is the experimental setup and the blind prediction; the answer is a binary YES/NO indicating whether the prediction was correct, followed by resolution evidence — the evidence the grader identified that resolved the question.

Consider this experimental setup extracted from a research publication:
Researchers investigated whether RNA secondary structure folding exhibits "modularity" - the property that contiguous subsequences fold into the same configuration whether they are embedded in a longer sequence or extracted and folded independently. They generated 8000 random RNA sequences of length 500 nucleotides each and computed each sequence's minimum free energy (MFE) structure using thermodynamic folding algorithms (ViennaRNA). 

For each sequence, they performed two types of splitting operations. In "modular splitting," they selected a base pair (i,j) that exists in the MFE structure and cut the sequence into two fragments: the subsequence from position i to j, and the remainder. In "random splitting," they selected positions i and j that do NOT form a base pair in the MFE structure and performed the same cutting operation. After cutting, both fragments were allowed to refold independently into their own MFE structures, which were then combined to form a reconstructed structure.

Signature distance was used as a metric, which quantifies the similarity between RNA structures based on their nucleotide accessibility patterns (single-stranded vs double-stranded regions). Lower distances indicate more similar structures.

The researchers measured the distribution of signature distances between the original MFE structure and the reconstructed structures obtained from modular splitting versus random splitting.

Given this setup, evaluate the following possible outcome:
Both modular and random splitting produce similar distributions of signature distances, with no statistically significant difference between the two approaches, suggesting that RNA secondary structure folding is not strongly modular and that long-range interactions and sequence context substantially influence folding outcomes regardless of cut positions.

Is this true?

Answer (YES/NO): NO